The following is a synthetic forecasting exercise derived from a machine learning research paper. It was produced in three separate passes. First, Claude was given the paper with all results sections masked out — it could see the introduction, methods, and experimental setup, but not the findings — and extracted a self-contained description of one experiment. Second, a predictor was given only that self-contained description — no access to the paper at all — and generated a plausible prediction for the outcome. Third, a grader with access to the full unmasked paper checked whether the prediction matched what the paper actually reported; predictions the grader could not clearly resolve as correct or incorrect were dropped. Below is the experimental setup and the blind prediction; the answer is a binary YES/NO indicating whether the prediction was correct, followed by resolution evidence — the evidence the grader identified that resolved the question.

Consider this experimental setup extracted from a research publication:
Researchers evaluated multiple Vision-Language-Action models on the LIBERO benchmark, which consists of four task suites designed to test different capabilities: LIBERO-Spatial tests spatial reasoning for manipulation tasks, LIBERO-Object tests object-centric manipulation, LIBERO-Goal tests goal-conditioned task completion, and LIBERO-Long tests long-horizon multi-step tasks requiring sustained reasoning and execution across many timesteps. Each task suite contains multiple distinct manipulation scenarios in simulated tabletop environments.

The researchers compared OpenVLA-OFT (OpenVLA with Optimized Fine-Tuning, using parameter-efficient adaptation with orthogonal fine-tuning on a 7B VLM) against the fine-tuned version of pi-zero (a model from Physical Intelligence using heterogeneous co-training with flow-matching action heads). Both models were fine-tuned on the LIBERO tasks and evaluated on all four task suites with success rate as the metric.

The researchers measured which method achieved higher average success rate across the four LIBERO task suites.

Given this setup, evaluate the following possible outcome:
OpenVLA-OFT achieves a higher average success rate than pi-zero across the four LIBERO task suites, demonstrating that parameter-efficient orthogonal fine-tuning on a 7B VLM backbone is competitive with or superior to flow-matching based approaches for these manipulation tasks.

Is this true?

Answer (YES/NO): YES